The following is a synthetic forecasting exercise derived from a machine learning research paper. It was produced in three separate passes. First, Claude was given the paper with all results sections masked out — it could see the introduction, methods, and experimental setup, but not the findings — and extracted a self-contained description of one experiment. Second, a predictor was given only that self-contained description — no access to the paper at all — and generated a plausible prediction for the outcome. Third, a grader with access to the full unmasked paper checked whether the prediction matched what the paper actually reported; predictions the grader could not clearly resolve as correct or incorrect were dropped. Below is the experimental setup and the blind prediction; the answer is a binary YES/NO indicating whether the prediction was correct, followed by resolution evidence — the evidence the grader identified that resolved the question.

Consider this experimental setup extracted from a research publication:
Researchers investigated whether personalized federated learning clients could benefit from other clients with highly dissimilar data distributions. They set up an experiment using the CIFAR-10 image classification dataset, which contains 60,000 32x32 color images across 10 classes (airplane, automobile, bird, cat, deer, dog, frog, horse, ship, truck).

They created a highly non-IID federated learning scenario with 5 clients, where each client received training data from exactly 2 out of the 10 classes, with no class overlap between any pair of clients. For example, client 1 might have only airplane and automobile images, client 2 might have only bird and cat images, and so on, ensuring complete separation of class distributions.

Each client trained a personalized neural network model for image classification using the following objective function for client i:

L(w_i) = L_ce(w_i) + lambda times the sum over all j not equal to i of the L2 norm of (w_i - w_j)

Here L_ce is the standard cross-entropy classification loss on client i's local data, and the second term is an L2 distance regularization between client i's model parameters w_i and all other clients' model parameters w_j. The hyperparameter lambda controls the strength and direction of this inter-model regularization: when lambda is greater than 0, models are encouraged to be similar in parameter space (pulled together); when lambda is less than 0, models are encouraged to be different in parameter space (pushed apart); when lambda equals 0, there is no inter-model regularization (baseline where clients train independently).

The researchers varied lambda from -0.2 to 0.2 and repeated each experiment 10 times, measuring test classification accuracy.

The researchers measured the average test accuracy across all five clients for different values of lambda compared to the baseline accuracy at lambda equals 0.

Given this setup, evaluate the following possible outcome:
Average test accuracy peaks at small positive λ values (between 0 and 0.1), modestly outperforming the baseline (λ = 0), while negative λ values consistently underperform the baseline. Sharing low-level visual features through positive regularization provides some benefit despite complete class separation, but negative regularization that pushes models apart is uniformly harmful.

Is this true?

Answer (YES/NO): NO